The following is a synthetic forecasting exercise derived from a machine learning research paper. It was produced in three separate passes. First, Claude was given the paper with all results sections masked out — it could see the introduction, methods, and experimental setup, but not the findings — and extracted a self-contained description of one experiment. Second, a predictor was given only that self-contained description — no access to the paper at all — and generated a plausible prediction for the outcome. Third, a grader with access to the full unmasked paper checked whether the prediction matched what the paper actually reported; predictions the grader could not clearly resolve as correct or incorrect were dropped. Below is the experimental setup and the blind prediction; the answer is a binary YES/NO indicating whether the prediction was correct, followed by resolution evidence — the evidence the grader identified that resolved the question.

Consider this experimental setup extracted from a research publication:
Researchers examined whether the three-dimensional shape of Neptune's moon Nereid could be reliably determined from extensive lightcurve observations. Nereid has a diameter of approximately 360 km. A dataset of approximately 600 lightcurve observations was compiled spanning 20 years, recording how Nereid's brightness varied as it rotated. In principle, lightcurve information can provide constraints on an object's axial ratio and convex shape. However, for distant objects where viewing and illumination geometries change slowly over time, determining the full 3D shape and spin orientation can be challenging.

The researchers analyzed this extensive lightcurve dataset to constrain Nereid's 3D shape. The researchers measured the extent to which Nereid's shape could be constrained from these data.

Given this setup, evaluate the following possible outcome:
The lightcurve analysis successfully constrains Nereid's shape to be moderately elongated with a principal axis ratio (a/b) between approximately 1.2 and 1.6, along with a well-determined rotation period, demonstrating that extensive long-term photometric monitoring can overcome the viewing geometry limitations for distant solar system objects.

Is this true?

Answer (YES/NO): NO